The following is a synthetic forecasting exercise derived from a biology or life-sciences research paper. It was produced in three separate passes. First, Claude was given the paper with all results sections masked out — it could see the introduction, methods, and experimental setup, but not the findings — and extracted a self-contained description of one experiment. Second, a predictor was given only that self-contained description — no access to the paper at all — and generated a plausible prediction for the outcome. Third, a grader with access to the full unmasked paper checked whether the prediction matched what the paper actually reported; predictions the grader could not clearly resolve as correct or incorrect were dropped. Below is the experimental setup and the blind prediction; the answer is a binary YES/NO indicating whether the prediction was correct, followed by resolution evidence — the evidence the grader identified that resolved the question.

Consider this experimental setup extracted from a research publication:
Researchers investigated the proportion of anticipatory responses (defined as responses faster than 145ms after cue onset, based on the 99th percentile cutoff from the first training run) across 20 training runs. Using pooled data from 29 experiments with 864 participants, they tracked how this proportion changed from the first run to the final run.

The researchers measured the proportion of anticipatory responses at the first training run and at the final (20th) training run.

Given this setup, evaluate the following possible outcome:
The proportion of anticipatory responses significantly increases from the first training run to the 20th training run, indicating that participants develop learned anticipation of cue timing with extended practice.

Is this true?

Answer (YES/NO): YES